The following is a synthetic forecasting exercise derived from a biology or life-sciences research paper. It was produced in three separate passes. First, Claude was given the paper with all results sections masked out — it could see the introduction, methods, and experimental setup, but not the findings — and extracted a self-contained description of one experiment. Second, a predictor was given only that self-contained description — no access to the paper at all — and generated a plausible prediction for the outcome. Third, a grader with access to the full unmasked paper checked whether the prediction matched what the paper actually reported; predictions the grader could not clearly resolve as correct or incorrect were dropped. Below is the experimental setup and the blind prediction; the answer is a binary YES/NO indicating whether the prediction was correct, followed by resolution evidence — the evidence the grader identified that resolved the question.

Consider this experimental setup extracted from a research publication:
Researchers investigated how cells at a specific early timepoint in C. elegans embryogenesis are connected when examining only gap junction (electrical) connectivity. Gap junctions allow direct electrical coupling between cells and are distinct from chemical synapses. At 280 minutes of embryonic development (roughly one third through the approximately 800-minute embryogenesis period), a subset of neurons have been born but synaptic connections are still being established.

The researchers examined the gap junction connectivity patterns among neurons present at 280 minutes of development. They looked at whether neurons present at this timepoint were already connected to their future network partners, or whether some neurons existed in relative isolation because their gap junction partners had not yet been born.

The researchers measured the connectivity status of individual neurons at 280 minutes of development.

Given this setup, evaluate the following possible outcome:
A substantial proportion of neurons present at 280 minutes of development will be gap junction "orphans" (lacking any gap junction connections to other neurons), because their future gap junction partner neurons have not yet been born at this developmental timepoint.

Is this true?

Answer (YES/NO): NO